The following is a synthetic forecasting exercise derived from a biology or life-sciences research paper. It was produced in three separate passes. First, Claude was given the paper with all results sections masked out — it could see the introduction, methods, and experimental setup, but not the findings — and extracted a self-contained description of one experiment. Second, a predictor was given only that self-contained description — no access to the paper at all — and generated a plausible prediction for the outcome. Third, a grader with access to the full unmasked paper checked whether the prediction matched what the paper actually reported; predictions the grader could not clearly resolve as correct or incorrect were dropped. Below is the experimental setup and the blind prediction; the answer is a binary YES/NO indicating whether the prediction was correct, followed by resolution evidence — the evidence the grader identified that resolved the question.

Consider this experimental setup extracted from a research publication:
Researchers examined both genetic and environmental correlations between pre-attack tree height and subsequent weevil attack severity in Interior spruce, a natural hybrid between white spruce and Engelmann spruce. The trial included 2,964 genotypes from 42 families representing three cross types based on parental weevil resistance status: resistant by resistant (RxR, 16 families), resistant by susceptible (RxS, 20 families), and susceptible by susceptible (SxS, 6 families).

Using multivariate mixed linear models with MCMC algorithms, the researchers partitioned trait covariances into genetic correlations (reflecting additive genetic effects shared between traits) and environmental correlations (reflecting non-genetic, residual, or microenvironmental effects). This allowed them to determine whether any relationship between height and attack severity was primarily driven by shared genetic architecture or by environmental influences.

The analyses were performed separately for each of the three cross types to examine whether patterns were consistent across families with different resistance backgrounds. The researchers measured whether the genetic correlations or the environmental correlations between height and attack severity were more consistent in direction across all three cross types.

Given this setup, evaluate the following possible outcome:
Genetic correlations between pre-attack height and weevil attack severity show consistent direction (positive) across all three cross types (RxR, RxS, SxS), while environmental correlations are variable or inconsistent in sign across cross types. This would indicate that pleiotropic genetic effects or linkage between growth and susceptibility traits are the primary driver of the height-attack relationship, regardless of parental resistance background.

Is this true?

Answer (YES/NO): NO